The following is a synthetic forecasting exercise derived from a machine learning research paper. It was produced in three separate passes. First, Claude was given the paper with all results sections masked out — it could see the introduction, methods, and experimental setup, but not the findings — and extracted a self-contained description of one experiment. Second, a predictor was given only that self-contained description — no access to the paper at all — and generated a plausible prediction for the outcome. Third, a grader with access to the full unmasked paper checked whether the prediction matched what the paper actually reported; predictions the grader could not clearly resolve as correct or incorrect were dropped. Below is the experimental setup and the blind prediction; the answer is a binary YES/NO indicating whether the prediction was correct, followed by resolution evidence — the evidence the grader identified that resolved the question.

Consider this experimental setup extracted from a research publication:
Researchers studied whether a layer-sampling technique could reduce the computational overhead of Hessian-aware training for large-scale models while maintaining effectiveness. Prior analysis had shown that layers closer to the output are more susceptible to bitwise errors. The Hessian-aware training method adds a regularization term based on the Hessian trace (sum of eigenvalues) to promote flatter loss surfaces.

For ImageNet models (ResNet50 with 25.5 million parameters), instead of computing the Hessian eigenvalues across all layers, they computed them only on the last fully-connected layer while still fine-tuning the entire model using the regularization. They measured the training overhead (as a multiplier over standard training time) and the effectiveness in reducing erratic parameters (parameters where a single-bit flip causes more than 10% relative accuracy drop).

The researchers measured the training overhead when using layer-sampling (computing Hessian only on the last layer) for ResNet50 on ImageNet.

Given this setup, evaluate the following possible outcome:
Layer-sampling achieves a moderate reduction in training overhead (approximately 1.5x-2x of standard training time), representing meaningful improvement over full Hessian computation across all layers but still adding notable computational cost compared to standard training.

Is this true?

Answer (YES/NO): NO